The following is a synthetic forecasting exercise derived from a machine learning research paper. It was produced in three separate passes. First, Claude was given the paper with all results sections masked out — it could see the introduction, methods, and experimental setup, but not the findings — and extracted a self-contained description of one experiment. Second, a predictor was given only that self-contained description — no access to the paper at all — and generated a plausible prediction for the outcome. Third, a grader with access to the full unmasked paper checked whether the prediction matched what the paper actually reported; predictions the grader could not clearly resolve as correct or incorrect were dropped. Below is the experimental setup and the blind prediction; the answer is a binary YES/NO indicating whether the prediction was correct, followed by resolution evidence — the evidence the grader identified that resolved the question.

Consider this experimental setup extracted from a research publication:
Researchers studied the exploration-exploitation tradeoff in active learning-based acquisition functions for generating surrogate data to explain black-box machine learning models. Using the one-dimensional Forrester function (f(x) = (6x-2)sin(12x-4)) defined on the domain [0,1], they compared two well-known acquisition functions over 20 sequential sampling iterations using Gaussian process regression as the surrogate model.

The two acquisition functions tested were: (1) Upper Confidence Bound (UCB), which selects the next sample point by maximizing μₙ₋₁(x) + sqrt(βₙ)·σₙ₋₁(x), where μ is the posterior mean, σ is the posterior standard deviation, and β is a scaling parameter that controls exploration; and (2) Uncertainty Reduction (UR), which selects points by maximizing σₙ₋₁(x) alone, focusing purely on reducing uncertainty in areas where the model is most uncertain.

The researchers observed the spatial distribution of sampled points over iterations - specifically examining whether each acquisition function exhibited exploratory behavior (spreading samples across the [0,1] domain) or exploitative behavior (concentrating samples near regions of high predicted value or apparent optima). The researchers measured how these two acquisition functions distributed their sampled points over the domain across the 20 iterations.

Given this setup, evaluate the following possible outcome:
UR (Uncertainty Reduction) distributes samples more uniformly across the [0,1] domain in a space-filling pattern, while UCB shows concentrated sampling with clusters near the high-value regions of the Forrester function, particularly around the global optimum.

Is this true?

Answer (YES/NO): NO